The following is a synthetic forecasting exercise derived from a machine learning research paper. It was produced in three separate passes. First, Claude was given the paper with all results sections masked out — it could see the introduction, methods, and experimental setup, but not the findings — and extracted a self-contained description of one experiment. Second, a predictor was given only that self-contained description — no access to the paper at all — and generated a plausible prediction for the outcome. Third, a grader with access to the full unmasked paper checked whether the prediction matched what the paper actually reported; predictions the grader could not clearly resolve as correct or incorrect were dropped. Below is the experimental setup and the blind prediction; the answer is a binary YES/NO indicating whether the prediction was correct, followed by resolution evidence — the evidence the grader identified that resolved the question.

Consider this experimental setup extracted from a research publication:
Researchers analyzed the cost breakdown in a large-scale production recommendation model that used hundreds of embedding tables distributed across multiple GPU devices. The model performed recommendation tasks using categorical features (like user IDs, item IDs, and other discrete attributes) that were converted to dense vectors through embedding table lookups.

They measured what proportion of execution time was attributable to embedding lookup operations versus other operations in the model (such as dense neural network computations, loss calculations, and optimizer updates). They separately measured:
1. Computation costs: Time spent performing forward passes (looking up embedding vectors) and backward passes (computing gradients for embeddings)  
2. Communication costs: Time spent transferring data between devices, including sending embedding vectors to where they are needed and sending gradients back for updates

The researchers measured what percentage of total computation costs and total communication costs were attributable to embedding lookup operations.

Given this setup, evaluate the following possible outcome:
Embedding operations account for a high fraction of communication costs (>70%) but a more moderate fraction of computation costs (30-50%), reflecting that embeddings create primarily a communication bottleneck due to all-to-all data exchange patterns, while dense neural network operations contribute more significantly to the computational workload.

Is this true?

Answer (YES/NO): NO